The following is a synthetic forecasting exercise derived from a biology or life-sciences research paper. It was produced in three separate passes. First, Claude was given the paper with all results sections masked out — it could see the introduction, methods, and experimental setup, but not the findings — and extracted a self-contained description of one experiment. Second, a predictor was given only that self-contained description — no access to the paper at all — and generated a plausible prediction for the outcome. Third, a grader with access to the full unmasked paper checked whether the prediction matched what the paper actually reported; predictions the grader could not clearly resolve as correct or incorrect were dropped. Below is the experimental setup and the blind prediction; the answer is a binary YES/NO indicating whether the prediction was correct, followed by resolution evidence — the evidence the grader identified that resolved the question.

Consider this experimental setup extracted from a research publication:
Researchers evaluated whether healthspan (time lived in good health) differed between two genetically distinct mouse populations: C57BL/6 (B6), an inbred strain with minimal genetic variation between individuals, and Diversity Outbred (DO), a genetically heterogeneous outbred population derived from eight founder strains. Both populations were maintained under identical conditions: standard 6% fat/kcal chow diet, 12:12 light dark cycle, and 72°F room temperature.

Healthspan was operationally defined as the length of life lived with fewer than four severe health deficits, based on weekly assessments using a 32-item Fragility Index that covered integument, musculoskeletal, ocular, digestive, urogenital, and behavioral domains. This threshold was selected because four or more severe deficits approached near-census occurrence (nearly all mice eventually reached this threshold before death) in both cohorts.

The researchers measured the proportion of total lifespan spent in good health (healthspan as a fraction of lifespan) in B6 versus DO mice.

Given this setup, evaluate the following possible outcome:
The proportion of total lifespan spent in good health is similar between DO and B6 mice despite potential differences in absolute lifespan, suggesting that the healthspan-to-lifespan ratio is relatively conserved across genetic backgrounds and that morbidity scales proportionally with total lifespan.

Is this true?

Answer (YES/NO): YES